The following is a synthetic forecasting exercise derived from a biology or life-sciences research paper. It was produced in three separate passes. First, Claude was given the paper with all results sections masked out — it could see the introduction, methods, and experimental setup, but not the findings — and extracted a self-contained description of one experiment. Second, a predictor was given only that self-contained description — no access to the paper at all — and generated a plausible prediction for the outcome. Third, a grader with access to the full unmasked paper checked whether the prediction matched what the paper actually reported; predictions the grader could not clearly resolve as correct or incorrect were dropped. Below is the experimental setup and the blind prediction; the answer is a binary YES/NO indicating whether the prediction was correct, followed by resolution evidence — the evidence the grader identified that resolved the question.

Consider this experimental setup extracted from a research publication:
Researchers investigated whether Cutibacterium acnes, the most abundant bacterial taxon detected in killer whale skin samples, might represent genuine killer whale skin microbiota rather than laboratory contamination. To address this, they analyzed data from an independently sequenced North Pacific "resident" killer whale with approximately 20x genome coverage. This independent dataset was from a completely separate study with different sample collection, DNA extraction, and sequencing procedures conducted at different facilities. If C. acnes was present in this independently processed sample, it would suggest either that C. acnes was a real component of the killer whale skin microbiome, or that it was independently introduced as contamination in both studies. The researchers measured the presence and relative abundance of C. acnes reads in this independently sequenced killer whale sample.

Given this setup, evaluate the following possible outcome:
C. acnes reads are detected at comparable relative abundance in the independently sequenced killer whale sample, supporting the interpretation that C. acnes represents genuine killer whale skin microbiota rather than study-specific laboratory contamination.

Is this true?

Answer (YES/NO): NO